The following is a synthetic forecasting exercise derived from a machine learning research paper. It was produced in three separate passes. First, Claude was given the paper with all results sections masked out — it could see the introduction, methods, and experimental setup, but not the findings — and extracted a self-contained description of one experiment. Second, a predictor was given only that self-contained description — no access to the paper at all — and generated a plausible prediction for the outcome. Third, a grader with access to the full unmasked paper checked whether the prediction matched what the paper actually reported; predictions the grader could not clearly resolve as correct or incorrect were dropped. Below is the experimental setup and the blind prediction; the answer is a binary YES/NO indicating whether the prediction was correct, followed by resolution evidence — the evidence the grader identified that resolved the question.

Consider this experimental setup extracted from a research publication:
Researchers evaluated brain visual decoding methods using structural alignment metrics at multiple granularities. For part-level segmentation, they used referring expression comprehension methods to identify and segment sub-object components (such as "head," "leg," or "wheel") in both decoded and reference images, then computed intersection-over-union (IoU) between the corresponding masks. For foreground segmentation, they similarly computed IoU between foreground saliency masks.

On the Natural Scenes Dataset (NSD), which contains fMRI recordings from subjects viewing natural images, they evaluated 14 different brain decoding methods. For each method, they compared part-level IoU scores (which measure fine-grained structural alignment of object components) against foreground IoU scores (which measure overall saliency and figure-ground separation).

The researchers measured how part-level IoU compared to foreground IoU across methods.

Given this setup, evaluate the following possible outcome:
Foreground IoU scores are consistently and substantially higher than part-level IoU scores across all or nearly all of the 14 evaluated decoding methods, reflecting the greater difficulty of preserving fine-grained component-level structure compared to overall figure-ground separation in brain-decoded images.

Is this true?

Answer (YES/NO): YES